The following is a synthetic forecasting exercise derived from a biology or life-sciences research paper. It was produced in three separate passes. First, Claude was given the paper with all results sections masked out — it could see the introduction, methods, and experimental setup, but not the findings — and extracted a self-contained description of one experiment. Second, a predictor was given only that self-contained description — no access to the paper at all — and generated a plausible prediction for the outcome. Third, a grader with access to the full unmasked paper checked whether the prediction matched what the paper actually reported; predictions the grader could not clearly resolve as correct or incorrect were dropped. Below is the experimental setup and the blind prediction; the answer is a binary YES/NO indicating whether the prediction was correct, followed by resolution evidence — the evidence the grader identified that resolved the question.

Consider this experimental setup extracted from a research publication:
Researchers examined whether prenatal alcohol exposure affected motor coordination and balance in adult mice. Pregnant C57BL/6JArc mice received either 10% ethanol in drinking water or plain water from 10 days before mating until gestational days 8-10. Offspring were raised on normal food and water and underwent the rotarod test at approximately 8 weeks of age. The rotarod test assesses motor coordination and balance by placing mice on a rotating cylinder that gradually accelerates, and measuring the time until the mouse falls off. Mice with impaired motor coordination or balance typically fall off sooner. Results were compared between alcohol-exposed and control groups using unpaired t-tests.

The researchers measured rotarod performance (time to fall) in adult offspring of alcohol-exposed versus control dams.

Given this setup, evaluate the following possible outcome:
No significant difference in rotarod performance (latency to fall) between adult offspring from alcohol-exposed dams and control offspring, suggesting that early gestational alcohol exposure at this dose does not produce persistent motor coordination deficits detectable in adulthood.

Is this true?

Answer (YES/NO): YES